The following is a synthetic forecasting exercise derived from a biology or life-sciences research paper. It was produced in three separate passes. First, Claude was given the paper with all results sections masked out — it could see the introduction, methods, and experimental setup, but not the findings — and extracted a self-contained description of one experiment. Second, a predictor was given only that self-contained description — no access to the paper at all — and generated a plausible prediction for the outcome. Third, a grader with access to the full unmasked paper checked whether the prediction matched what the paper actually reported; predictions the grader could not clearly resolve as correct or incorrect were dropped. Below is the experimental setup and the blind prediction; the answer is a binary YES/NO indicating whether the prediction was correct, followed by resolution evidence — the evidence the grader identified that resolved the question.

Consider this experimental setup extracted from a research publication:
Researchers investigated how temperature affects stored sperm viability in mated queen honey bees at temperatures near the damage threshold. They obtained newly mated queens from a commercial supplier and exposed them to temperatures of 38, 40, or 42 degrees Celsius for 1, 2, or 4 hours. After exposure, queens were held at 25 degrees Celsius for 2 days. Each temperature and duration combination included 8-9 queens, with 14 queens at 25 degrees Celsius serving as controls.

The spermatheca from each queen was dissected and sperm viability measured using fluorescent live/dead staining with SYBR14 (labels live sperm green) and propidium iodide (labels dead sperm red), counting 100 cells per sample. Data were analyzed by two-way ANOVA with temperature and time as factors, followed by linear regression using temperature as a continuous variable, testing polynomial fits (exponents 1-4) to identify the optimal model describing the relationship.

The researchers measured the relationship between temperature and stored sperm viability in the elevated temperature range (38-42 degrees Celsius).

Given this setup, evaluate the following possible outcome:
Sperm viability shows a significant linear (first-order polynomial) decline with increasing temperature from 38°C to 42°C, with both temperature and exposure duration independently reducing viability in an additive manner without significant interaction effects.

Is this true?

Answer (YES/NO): NO